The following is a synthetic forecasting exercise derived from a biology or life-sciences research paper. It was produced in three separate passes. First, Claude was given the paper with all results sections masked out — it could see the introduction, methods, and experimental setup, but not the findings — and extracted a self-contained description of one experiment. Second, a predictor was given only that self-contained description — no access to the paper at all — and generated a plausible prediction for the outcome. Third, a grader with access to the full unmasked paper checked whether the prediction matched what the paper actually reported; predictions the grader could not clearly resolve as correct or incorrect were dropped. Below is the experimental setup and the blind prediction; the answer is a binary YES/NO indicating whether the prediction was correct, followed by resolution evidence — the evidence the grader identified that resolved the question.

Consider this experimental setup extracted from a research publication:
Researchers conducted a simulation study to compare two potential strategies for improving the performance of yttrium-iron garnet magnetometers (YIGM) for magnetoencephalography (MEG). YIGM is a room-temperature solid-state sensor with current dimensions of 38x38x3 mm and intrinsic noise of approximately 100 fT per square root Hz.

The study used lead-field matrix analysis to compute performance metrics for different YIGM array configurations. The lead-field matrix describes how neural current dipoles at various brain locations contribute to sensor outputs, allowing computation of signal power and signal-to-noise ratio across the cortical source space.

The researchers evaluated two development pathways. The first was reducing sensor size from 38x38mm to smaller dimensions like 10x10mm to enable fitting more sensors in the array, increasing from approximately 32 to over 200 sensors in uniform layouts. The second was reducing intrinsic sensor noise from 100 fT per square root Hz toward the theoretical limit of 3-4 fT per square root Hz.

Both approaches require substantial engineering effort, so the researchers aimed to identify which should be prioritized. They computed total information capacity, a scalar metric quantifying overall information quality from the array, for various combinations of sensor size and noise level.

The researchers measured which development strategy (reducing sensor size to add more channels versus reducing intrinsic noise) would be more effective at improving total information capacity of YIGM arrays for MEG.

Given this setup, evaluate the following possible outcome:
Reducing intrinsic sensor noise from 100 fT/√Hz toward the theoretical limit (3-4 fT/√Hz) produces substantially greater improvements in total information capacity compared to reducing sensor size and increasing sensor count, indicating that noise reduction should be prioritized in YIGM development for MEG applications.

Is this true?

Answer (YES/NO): YES